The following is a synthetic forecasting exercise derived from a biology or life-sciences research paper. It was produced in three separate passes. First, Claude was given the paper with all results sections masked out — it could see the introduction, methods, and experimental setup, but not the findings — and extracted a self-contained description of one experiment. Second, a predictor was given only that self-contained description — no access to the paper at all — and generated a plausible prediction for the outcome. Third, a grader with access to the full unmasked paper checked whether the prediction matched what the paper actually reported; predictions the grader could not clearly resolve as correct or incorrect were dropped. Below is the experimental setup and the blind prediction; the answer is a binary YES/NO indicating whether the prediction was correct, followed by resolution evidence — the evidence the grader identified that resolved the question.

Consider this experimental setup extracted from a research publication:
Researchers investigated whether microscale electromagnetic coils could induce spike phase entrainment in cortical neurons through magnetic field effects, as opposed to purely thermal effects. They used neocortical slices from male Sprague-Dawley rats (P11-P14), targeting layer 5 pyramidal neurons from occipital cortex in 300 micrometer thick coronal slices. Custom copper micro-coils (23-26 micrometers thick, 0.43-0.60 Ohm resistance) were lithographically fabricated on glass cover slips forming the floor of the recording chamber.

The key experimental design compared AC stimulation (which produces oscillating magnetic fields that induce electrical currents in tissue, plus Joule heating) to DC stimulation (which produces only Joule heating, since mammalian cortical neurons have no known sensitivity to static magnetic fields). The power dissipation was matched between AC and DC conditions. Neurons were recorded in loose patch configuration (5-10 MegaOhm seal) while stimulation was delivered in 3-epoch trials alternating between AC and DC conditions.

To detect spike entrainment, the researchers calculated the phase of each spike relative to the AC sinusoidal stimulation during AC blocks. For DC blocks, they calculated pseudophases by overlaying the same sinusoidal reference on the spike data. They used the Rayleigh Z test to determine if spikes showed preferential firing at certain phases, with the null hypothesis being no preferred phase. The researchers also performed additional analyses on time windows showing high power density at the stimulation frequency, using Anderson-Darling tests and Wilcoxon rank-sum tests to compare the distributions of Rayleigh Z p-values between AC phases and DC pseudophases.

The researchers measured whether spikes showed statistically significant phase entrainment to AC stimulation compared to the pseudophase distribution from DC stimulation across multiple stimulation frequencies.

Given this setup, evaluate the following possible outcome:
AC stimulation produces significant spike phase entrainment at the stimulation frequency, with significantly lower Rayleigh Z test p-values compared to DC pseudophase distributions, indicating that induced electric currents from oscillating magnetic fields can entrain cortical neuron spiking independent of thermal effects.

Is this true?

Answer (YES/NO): NO